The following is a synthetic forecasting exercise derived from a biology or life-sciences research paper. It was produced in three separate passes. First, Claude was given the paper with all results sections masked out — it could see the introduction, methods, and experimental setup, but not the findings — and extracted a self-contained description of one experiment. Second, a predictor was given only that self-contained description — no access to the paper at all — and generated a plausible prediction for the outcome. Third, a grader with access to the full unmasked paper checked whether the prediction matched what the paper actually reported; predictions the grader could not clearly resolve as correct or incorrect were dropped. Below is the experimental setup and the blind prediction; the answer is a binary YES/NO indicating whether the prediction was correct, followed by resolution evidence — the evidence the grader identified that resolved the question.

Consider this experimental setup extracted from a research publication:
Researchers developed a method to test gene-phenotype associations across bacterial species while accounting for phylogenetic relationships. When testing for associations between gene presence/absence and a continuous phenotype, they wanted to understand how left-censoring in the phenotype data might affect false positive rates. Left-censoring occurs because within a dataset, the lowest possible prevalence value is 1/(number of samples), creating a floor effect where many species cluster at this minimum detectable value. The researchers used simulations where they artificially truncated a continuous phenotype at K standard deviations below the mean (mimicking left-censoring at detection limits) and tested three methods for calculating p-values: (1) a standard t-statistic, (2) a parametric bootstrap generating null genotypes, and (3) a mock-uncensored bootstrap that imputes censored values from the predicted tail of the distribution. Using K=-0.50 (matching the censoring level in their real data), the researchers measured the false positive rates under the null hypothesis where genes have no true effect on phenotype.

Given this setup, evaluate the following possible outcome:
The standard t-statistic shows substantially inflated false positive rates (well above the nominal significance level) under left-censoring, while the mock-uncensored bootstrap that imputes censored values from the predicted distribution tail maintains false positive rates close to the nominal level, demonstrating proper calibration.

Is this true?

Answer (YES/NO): NO